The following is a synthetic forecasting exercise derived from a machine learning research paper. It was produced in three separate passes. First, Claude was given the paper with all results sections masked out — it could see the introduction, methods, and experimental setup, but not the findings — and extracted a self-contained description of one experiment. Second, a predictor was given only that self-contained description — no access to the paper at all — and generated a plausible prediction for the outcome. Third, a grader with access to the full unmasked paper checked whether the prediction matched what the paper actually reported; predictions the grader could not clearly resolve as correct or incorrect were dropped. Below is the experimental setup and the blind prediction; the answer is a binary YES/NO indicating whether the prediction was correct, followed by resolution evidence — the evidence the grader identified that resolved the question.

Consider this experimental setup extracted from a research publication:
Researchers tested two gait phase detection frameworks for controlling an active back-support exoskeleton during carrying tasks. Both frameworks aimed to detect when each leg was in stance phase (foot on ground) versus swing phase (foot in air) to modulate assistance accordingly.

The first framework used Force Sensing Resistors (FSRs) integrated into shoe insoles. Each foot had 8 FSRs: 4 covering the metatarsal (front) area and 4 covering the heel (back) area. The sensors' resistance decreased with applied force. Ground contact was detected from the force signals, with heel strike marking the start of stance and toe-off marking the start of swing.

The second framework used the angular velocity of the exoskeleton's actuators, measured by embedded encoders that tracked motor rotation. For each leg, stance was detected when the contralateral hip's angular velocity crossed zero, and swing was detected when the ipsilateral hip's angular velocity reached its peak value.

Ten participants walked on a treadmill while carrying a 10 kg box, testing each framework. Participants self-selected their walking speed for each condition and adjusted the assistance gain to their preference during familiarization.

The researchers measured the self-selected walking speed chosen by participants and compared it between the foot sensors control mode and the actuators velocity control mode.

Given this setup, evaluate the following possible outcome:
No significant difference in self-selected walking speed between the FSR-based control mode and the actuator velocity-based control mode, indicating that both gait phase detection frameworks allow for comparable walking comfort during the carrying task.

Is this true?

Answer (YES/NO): YES